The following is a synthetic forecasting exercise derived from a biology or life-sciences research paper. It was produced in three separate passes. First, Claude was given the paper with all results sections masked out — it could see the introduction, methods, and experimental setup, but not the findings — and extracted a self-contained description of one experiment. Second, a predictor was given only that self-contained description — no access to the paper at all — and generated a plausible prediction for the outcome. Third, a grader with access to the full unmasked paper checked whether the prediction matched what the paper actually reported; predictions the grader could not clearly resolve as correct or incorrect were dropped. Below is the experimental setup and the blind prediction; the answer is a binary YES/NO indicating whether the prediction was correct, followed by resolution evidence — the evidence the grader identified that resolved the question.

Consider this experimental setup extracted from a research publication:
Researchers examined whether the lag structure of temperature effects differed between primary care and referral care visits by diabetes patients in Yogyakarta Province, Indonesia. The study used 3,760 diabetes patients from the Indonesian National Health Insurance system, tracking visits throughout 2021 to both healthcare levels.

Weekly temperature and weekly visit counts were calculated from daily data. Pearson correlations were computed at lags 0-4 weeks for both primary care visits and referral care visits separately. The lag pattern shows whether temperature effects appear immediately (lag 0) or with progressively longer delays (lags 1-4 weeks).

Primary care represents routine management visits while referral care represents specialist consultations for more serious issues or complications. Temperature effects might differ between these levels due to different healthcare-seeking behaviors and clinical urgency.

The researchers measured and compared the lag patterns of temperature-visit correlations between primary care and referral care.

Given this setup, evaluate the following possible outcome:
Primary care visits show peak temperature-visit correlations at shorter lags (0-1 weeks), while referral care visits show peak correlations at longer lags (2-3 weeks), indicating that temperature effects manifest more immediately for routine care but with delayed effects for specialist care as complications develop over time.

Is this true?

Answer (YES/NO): NO